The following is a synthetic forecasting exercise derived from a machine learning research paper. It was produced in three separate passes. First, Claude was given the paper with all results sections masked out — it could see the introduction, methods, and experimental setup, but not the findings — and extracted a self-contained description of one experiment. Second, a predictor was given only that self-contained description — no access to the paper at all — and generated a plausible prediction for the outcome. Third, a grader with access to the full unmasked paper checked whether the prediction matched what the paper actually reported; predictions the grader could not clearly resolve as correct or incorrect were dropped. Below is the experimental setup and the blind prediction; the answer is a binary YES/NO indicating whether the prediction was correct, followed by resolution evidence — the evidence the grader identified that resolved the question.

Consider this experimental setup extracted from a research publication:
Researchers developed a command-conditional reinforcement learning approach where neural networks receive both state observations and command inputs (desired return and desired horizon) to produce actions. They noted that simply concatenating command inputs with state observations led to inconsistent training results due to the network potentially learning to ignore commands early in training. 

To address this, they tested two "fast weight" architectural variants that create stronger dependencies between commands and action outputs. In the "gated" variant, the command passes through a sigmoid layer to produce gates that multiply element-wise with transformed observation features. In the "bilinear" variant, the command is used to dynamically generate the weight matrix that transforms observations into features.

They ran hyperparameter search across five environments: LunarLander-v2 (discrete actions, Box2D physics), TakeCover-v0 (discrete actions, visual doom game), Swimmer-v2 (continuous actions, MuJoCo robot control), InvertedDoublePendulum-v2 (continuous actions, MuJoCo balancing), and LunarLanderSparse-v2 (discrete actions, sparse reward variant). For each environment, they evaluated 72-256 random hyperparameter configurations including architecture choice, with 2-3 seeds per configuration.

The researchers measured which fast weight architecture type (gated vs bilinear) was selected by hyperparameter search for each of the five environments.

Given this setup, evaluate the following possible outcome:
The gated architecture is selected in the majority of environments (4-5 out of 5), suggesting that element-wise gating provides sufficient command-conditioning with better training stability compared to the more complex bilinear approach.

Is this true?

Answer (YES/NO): NO